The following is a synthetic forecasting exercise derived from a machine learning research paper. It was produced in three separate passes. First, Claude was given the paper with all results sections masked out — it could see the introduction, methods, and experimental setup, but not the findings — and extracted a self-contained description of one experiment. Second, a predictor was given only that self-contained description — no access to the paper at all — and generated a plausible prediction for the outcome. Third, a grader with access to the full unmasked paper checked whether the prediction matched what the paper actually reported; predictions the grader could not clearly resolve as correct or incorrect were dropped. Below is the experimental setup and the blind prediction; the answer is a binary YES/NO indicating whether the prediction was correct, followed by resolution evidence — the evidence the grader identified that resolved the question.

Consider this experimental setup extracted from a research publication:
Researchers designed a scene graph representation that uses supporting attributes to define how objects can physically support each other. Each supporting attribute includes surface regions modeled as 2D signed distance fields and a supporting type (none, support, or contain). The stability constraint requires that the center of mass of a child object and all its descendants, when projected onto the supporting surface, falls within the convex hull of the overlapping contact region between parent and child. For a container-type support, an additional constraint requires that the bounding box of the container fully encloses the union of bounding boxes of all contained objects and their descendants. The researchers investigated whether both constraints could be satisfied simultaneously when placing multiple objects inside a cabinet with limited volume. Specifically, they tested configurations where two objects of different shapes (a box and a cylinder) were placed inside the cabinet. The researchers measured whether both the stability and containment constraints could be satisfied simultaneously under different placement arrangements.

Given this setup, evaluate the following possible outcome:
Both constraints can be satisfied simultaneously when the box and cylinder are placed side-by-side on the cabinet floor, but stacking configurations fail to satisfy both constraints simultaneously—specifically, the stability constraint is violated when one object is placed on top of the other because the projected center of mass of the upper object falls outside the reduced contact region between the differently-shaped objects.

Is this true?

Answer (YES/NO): NO